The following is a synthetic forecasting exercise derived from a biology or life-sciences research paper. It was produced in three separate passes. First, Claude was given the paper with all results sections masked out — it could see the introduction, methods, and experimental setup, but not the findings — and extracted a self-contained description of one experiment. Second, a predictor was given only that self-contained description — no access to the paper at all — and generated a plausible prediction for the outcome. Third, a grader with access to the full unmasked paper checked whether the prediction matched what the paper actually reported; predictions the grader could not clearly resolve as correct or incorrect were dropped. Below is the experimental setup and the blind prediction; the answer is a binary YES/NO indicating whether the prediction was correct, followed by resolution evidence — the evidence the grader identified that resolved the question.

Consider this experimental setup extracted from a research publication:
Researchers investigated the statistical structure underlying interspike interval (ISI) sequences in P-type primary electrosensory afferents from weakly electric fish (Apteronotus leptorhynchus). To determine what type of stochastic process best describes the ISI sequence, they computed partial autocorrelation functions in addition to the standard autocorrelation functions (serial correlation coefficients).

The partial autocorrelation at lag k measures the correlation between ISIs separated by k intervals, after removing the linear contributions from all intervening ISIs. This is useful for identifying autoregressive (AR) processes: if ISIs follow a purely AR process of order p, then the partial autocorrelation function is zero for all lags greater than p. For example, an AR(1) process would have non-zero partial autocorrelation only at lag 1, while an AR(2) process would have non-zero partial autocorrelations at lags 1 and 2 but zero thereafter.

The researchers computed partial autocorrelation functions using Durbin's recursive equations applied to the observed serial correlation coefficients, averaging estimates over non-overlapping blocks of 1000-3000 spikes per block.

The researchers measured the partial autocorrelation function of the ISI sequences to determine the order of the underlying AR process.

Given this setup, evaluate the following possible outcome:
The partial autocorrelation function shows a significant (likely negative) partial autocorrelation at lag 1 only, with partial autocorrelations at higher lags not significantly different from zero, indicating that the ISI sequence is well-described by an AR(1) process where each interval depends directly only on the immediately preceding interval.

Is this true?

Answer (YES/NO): NO